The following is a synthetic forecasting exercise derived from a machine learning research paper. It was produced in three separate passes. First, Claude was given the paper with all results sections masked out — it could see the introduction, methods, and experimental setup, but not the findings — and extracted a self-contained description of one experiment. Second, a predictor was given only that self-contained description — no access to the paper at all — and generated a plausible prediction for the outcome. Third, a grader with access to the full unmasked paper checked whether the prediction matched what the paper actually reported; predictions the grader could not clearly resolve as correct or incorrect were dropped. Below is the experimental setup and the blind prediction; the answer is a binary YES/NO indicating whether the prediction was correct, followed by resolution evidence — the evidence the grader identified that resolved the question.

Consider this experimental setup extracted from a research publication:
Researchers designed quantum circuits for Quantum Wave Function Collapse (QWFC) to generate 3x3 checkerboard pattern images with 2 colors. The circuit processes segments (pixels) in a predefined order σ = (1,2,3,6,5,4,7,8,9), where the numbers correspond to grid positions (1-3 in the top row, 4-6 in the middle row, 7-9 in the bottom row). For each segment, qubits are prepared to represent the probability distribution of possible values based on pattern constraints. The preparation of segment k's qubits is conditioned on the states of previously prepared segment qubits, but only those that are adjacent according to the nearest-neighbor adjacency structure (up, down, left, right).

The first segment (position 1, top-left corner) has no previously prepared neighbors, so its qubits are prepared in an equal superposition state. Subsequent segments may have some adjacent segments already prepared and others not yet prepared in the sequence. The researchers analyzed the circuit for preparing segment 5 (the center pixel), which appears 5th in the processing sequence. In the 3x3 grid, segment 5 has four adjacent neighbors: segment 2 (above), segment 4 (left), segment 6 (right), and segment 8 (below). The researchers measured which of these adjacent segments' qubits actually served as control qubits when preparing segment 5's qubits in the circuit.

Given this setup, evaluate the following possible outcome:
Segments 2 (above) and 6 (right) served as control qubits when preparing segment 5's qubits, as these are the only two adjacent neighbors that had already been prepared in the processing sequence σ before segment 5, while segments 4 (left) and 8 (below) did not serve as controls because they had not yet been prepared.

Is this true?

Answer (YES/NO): YES